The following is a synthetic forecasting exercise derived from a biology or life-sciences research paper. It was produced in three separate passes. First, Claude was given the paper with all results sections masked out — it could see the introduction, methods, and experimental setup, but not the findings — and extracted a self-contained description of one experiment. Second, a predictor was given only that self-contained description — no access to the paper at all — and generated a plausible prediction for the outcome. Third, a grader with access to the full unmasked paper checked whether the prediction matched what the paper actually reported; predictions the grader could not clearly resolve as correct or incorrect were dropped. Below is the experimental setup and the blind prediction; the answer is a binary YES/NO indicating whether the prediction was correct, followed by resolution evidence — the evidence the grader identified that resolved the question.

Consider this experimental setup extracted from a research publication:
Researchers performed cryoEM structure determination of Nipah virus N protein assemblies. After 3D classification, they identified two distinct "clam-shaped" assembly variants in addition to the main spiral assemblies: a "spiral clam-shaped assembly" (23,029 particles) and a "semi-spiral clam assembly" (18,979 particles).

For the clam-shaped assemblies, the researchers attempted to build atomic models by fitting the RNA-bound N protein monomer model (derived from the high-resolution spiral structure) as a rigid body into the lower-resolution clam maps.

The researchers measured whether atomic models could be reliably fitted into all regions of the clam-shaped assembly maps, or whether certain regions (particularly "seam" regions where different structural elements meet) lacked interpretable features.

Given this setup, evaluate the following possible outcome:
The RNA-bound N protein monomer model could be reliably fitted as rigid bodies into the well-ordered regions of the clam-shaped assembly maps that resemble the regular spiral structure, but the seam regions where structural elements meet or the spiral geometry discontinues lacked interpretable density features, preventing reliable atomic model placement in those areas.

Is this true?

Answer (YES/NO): YES